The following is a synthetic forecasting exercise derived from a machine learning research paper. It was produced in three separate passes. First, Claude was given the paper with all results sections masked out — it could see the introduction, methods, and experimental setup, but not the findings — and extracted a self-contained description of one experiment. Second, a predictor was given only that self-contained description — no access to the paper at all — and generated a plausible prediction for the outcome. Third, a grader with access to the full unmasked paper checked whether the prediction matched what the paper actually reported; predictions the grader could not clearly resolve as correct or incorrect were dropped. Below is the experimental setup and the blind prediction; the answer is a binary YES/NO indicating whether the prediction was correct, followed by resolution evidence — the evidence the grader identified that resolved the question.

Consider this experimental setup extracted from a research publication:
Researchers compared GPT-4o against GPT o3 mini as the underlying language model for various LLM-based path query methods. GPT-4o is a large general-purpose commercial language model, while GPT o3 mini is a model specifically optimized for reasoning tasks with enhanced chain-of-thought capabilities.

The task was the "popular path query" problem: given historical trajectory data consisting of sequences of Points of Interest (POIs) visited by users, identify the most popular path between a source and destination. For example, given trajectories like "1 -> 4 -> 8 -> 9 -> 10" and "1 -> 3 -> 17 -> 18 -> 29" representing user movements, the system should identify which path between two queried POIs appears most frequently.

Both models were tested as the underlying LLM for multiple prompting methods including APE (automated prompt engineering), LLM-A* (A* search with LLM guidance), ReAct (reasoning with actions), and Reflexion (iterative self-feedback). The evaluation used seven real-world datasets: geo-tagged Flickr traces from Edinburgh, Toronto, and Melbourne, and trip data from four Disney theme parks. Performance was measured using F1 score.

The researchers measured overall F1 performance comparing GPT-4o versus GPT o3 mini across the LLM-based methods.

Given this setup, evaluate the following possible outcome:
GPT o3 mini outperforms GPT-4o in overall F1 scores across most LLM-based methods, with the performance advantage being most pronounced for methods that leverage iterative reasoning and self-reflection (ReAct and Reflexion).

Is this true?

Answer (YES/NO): NO